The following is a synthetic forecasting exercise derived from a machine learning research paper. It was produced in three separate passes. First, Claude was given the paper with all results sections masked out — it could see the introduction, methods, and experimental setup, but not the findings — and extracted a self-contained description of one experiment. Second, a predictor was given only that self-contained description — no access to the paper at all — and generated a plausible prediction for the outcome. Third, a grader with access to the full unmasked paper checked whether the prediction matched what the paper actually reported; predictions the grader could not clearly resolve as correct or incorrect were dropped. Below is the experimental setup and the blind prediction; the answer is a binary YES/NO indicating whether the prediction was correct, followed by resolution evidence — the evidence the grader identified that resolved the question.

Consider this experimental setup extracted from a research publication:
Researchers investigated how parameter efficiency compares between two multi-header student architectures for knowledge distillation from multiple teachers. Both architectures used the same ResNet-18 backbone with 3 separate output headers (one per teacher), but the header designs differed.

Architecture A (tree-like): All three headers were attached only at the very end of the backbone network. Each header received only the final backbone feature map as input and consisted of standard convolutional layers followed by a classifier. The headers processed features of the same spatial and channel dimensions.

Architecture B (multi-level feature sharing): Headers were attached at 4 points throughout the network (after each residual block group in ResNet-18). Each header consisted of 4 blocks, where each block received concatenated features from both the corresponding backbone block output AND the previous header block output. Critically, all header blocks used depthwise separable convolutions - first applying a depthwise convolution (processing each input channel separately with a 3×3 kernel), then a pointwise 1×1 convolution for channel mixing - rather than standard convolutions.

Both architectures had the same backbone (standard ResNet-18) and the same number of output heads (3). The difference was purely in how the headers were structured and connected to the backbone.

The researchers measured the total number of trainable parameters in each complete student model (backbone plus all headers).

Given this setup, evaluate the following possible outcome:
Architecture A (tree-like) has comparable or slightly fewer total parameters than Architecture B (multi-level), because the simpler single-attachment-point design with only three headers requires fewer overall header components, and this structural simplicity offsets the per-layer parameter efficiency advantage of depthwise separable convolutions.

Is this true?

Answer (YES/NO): NO